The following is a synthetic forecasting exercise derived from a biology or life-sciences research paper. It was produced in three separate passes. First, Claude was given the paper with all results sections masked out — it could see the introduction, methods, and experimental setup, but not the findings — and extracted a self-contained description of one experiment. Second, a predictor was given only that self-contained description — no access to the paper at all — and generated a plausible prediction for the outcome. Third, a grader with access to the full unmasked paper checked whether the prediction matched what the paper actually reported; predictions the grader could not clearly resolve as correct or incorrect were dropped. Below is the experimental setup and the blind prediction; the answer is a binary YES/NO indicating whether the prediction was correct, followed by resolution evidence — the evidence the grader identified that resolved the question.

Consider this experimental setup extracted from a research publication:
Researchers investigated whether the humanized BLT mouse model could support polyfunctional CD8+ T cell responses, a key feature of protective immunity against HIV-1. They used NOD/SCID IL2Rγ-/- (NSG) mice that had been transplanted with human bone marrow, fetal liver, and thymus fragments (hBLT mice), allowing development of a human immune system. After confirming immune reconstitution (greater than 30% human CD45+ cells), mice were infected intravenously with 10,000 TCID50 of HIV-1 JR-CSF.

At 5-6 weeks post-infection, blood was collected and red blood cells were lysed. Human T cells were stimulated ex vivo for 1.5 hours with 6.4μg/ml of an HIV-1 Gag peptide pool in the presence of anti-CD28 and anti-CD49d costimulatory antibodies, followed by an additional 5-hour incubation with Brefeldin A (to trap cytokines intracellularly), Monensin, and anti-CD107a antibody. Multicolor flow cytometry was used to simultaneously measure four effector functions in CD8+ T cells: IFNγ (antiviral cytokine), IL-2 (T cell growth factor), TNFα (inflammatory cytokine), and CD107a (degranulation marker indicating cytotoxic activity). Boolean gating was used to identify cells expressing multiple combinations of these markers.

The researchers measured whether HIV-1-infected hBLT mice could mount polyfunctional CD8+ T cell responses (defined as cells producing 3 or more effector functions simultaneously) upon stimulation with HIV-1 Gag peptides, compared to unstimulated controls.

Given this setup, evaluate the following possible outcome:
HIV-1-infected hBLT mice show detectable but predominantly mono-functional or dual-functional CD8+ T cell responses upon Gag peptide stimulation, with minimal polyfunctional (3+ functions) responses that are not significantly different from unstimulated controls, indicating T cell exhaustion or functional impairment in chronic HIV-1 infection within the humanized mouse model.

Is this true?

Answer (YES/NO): NO